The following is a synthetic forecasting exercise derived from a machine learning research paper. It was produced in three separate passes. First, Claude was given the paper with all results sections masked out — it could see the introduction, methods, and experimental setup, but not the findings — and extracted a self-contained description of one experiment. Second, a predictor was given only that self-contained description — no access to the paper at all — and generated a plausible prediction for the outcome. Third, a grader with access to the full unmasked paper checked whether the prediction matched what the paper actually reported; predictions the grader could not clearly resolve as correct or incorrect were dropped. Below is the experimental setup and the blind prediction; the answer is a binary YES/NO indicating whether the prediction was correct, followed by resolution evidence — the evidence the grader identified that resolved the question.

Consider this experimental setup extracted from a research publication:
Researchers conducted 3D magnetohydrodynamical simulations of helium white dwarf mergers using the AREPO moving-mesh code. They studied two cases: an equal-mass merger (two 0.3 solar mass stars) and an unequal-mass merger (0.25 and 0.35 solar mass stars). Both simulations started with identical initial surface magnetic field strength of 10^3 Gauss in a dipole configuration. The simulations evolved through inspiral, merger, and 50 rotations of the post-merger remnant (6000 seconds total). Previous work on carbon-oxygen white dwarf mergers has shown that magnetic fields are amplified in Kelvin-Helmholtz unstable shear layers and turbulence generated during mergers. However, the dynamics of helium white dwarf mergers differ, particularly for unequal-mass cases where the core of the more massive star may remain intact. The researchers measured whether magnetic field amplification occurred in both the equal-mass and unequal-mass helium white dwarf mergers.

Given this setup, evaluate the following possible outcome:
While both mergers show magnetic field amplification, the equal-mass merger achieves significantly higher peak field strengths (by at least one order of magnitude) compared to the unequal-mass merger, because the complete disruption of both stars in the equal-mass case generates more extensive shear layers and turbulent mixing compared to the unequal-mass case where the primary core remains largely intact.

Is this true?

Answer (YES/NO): NO